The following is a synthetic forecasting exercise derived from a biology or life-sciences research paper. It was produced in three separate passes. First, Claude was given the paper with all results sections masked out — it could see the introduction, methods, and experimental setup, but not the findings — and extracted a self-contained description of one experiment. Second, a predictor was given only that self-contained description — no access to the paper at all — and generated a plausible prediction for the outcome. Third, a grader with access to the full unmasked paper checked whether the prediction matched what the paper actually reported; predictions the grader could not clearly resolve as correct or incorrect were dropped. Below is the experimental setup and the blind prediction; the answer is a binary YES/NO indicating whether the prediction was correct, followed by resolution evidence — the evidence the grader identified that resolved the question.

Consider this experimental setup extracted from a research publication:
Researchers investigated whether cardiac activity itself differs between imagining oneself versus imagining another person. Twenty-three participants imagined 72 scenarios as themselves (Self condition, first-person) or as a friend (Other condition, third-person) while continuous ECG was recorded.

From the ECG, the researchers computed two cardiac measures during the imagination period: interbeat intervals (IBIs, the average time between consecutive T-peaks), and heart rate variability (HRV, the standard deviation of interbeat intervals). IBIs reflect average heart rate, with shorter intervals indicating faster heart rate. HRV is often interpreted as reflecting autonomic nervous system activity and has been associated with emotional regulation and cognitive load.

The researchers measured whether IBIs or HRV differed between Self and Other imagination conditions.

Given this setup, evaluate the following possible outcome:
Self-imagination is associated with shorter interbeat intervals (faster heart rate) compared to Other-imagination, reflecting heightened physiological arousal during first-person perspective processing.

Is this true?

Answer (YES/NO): NO